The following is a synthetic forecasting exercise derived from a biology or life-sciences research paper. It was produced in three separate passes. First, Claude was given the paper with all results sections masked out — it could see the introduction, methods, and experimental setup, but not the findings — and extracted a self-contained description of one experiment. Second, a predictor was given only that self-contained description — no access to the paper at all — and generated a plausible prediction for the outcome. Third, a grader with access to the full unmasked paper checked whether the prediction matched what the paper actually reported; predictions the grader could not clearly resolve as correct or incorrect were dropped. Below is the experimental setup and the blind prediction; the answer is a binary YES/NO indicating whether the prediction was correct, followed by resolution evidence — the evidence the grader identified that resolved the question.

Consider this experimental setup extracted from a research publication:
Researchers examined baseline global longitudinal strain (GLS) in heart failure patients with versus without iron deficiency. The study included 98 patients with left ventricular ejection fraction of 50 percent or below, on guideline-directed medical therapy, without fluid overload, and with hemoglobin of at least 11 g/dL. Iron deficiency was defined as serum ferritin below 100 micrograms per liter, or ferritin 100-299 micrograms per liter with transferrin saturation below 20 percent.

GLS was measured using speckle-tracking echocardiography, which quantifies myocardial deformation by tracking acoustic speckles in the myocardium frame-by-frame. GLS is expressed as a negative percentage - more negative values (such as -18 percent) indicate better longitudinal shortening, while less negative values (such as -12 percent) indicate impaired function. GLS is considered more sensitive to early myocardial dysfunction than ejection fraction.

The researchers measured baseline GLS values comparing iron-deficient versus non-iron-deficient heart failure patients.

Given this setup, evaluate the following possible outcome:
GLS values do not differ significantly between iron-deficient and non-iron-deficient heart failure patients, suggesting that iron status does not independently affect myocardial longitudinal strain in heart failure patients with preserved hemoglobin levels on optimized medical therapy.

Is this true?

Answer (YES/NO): NO